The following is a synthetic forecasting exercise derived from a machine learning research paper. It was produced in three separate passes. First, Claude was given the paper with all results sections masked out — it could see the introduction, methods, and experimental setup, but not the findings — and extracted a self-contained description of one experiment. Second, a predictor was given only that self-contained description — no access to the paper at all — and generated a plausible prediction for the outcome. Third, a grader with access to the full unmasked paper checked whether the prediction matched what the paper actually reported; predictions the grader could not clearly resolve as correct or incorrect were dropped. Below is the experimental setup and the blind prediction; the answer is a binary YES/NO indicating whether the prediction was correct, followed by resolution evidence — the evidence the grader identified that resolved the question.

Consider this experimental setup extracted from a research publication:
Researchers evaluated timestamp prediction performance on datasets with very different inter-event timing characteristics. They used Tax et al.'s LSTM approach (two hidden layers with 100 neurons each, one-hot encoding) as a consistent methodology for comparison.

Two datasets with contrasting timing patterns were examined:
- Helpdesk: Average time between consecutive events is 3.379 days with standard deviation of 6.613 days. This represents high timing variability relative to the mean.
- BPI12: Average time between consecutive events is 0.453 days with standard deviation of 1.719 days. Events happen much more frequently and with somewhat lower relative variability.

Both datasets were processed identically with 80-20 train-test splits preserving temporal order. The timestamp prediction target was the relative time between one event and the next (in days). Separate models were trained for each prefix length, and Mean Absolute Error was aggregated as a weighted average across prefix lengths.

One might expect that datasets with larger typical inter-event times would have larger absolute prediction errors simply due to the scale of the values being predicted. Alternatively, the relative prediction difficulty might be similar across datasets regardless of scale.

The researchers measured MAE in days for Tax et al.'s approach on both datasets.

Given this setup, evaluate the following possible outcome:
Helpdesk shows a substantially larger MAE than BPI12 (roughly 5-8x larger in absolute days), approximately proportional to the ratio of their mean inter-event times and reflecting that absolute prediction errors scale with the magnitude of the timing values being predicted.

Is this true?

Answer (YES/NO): NO